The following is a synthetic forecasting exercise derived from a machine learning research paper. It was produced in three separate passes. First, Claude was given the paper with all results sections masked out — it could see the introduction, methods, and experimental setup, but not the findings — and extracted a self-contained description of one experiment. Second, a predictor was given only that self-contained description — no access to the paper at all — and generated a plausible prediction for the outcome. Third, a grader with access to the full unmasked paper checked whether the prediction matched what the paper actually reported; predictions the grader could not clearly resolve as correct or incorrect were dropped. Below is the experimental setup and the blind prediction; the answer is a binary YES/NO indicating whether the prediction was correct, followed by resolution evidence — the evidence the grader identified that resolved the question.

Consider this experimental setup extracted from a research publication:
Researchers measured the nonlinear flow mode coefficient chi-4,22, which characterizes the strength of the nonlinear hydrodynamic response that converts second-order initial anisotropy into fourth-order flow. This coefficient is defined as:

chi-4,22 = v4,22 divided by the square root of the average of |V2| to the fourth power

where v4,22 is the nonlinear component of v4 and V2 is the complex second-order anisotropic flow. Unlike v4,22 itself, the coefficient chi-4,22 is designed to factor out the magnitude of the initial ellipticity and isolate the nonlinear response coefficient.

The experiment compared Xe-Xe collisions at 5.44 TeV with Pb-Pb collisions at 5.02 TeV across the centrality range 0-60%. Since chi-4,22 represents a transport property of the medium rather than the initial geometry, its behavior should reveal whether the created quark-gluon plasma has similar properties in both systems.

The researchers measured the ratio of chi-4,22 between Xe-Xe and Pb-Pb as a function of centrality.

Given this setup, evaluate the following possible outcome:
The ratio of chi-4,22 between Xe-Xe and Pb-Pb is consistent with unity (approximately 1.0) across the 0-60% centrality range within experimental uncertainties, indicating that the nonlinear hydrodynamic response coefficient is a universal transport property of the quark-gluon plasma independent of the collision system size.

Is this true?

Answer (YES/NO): YES